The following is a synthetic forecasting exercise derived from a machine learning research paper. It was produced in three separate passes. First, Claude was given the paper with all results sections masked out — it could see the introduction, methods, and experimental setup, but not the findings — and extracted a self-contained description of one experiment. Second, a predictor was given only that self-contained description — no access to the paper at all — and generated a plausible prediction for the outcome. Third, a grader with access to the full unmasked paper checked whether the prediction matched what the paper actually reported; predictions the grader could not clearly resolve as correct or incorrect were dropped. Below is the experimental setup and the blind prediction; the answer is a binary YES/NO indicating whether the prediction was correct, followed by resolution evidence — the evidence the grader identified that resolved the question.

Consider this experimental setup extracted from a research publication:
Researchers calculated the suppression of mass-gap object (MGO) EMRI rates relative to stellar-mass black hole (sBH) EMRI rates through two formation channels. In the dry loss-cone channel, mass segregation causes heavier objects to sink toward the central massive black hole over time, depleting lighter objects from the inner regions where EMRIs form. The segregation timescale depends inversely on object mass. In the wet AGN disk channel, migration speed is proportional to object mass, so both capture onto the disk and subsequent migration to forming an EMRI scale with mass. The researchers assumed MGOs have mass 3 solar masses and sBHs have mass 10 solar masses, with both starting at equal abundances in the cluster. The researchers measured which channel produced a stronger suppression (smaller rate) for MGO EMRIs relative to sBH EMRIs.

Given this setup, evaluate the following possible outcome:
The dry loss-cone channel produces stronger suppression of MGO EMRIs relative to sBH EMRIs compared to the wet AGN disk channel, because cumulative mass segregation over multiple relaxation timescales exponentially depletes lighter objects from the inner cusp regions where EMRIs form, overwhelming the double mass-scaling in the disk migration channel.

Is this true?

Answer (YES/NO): YES